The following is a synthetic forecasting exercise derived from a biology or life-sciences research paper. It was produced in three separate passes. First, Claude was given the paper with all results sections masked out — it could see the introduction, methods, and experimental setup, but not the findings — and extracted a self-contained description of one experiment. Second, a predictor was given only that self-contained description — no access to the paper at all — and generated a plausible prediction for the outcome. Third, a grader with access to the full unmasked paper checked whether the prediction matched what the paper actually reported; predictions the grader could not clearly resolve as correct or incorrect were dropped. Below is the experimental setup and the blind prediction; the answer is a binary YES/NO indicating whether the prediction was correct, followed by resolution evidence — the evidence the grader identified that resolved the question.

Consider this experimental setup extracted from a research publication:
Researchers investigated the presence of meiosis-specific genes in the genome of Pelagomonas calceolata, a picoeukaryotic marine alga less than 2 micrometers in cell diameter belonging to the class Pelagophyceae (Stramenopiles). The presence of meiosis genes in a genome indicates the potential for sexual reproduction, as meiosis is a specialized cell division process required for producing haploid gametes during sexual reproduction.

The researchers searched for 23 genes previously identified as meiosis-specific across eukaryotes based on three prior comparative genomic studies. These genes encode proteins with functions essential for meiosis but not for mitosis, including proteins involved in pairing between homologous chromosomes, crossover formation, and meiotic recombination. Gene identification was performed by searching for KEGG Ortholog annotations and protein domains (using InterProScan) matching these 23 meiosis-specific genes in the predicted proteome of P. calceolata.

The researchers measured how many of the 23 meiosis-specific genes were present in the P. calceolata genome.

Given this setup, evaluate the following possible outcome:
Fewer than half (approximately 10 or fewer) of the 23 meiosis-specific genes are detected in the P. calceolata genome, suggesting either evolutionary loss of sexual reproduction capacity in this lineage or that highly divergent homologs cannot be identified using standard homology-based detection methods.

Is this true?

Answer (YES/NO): NO